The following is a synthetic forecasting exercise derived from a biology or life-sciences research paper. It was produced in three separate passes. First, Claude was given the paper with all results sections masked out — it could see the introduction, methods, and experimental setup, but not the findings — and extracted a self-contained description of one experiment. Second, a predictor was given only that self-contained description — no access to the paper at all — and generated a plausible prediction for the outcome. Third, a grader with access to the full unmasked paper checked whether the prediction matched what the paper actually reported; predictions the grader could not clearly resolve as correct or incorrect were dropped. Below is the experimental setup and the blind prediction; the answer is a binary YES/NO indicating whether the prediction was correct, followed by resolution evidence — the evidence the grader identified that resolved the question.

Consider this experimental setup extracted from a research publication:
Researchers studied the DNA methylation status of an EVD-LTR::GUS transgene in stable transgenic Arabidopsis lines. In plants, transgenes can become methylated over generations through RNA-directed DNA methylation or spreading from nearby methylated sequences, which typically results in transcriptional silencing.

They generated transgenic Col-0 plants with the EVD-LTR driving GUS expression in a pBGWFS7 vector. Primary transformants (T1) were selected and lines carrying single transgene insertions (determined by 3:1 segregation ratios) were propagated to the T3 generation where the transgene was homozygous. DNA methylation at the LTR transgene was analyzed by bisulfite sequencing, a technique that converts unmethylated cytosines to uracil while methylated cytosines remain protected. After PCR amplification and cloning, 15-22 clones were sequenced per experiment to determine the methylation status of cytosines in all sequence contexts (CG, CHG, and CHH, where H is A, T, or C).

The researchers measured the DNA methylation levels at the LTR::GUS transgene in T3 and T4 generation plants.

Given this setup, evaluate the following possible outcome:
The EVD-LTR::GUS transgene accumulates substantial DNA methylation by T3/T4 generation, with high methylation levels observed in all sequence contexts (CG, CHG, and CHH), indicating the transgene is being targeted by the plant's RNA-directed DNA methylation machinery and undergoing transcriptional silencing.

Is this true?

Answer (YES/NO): NO